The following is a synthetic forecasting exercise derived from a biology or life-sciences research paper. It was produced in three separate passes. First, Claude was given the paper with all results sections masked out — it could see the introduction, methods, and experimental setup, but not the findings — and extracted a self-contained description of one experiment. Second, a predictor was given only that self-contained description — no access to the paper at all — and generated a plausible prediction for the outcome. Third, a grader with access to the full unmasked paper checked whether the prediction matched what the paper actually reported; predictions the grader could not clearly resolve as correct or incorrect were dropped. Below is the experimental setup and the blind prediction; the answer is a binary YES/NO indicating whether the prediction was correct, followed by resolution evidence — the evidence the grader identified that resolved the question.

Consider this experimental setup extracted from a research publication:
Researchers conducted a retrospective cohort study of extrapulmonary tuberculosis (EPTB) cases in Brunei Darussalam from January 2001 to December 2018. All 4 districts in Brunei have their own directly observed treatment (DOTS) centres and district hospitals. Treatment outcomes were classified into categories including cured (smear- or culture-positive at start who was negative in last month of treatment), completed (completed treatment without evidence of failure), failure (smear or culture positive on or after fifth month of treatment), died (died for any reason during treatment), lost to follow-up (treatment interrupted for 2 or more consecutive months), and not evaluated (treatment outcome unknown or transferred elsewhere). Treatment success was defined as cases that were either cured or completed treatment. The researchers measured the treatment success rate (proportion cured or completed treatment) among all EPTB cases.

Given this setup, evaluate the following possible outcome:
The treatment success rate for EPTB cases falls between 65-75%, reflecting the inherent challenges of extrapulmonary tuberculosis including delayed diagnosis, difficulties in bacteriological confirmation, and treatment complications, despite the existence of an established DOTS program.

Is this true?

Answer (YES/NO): NO